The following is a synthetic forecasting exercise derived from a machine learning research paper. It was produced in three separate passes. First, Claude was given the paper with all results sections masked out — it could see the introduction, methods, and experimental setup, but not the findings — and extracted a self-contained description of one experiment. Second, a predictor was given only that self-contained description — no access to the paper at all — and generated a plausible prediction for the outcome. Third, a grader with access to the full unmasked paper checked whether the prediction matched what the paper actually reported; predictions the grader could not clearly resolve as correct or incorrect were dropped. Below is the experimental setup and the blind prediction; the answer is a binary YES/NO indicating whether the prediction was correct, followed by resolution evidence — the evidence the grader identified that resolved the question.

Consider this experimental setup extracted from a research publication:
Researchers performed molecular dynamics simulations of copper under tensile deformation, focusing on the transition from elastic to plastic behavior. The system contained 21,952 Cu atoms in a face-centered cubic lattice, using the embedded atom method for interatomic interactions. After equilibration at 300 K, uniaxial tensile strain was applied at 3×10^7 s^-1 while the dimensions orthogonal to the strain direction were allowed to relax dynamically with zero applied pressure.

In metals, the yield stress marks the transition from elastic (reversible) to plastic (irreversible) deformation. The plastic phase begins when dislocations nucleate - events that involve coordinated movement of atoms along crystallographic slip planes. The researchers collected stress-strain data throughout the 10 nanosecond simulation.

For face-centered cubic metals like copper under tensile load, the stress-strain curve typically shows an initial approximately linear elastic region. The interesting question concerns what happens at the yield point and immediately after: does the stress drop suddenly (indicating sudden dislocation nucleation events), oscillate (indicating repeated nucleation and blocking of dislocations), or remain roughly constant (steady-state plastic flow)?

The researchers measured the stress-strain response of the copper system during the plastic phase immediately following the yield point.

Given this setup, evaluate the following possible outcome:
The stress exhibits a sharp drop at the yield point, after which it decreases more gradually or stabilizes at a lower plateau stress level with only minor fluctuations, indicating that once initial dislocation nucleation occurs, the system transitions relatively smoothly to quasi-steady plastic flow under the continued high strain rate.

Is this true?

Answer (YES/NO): NO